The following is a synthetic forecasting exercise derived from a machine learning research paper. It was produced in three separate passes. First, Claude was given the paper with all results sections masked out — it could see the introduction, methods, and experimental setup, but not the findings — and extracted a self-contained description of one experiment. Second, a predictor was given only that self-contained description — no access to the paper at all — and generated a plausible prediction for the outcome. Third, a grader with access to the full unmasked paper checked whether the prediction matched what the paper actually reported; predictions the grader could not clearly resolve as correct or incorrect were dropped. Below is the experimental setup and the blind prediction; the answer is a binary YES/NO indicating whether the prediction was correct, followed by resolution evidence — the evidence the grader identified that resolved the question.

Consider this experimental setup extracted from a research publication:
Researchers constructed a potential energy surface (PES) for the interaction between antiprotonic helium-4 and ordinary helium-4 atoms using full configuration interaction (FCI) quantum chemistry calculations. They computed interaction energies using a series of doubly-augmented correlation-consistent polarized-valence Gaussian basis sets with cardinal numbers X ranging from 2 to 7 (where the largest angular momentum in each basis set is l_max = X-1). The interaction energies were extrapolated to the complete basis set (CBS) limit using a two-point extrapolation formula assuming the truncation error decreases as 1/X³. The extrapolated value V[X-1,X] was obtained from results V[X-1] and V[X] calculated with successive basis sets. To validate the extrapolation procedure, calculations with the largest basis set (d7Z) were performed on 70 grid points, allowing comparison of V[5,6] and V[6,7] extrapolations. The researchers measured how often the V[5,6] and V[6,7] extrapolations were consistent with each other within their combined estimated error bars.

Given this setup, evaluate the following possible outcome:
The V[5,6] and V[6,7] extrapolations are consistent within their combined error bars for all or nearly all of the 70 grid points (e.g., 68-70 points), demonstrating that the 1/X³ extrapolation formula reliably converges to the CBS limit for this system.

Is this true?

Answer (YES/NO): YES